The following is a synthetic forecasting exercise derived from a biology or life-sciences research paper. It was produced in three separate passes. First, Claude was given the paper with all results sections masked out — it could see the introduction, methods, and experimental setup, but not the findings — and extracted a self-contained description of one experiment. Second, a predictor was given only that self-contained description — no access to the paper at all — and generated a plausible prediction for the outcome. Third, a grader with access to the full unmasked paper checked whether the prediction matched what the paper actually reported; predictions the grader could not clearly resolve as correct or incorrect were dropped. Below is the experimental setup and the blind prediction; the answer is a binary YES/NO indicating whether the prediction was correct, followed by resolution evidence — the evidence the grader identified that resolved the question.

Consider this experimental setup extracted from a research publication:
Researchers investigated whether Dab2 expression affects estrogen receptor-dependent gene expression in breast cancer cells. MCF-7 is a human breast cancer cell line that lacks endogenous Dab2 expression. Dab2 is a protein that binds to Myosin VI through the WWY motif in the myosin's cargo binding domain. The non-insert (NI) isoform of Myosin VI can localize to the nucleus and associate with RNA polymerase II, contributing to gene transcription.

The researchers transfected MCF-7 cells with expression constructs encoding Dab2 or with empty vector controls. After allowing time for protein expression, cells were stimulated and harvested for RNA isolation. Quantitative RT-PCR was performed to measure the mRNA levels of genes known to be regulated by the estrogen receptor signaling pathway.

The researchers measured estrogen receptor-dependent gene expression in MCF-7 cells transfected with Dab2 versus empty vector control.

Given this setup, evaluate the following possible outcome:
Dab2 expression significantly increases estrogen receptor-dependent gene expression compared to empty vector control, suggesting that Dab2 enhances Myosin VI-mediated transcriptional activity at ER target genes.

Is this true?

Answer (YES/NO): NO